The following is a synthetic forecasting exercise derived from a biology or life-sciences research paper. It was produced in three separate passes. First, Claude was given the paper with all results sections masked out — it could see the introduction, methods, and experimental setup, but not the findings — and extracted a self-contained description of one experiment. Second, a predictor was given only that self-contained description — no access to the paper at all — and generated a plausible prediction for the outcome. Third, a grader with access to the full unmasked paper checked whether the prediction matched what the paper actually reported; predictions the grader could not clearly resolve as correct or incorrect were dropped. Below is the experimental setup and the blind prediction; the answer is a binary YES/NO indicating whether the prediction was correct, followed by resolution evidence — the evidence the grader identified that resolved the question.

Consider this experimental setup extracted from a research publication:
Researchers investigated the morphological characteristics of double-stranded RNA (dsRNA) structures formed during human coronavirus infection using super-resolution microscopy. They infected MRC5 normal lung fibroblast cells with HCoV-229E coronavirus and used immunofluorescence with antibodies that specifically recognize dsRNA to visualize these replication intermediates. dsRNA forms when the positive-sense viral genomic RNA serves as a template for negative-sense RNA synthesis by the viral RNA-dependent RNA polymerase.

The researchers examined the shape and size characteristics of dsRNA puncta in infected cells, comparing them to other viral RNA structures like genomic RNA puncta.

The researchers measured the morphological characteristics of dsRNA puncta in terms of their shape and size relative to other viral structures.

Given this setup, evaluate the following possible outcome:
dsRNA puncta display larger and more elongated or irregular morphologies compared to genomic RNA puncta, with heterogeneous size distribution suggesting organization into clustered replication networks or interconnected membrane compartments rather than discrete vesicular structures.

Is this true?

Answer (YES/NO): NO